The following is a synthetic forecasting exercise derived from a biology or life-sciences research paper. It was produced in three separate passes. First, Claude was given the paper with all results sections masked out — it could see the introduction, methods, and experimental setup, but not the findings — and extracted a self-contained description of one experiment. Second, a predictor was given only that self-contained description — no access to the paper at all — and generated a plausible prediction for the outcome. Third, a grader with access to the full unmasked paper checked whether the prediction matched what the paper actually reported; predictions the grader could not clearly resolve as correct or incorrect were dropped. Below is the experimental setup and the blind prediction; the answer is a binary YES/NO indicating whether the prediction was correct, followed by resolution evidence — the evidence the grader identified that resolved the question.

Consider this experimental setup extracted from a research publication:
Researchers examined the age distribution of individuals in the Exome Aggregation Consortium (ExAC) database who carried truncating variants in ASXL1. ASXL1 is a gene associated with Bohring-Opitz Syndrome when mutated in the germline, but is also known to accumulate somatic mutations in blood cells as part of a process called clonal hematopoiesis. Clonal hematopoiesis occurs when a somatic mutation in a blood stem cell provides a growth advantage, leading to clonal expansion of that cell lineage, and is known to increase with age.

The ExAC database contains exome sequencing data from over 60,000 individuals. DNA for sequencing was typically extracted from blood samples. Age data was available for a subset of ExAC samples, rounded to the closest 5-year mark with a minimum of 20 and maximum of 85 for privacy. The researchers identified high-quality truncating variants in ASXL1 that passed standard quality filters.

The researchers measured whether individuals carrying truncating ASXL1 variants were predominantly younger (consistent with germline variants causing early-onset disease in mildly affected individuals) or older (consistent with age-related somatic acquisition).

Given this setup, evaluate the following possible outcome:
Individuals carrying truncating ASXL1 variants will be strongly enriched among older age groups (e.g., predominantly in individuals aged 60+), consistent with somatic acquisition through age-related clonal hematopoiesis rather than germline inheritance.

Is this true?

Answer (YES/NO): YES